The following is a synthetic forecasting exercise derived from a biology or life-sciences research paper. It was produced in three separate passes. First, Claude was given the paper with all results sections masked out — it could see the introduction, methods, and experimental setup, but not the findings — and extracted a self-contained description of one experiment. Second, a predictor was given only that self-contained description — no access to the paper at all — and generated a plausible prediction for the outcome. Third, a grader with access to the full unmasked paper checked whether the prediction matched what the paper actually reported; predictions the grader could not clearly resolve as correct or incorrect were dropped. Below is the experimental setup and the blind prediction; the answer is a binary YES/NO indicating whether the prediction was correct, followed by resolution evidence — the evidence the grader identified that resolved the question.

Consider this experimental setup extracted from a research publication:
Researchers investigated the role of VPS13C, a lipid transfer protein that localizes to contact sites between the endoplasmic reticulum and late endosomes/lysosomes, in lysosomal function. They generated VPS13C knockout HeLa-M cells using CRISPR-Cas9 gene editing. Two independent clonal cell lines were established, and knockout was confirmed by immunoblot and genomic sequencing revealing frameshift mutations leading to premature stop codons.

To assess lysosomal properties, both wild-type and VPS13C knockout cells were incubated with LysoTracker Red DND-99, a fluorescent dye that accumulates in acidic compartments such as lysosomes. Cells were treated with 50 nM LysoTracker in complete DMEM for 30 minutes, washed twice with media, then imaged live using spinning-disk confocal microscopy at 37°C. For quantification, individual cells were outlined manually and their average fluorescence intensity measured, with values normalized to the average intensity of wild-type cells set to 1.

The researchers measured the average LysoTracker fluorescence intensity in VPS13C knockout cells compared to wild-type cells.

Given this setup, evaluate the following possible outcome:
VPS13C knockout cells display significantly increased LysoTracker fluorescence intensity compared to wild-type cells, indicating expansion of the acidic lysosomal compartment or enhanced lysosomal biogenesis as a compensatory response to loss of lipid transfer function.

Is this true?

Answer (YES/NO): YES